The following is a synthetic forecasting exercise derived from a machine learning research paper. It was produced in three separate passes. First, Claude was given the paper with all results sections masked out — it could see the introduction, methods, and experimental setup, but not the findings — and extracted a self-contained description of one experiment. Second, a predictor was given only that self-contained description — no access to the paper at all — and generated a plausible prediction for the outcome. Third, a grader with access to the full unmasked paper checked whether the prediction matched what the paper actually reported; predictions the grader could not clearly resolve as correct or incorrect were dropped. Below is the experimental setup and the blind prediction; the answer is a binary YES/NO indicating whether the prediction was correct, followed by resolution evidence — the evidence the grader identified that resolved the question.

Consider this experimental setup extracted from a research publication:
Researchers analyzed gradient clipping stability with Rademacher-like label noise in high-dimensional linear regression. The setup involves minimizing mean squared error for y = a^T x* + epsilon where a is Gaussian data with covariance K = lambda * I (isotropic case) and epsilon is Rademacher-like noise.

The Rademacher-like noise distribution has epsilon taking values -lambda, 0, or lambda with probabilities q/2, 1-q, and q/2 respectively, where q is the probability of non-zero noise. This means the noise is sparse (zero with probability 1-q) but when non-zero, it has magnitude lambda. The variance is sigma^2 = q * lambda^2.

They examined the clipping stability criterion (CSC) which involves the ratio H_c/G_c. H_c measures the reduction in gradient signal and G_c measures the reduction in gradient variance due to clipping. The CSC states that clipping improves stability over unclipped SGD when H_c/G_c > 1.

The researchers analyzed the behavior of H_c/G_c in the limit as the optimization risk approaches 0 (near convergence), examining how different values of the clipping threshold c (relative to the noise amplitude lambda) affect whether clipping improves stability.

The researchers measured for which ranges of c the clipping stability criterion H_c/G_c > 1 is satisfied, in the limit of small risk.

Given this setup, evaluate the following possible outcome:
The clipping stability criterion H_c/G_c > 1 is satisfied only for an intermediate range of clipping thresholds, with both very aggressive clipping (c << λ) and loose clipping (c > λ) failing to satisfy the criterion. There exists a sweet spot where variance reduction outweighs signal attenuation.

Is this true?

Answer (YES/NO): NO